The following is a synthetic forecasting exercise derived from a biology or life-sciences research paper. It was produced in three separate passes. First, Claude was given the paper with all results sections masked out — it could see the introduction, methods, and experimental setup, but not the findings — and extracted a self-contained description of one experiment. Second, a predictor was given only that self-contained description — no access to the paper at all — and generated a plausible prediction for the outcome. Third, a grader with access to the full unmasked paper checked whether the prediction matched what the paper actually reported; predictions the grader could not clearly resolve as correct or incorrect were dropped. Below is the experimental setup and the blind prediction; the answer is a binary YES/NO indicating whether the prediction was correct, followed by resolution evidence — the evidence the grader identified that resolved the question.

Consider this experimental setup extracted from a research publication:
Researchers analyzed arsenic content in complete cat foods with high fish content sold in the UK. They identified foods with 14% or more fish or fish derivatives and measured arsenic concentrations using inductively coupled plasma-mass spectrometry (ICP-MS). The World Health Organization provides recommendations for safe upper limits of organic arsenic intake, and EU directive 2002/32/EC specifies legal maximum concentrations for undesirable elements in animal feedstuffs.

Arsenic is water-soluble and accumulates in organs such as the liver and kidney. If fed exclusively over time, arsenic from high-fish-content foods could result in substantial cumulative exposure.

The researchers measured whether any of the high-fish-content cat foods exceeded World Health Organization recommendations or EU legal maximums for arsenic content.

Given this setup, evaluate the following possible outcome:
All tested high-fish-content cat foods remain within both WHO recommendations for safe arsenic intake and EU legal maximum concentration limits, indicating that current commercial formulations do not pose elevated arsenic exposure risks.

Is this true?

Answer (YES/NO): NO